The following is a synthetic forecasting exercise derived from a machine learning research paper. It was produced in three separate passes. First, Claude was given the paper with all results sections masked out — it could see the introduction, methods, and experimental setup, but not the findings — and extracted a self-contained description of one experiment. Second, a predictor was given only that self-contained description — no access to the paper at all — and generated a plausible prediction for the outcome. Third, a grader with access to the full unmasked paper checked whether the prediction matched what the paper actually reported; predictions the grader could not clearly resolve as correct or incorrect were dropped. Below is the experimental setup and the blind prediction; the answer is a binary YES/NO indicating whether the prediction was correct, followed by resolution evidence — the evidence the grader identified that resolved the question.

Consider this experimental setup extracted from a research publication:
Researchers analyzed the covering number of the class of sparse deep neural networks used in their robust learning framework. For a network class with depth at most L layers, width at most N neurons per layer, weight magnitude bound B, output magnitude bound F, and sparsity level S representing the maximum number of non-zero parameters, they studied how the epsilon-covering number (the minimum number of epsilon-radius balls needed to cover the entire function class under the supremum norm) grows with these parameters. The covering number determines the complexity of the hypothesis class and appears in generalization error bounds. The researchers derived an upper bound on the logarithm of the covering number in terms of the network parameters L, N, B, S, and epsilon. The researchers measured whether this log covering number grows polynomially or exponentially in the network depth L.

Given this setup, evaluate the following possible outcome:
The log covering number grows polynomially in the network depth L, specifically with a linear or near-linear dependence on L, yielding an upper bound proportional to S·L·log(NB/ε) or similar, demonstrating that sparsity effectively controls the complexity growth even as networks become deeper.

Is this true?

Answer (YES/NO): YES